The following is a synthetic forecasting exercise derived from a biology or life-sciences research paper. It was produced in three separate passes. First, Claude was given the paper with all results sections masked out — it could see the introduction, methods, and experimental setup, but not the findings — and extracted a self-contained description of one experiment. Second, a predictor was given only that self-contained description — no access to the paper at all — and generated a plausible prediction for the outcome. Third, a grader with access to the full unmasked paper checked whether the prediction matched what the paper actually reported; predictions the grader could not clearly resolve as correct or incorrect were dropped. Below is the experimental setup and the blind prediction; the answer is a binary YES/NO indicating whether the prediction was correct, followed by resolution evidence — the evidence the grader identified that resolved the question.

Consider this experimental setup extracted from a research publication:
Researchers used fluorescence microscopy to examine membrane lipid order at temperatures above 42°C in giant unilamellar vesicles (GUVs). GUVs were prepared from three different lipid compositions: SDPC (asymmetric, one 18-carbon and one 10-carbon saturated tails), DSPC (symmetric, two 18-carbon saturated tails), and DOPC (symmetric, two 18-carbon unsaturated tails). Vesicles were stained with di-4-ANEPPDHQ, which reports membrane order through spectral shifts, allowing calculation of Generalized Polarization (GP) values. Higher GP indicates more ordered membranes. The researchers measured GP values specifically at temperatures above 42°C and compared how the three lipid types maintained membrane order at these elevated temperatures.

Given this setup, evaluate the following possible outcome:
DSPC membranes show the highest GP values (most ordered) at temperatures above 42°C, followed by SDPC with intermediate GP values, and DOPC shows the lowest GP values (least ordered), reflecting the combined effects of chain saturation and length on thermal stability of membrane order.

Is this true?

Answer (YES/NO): NO